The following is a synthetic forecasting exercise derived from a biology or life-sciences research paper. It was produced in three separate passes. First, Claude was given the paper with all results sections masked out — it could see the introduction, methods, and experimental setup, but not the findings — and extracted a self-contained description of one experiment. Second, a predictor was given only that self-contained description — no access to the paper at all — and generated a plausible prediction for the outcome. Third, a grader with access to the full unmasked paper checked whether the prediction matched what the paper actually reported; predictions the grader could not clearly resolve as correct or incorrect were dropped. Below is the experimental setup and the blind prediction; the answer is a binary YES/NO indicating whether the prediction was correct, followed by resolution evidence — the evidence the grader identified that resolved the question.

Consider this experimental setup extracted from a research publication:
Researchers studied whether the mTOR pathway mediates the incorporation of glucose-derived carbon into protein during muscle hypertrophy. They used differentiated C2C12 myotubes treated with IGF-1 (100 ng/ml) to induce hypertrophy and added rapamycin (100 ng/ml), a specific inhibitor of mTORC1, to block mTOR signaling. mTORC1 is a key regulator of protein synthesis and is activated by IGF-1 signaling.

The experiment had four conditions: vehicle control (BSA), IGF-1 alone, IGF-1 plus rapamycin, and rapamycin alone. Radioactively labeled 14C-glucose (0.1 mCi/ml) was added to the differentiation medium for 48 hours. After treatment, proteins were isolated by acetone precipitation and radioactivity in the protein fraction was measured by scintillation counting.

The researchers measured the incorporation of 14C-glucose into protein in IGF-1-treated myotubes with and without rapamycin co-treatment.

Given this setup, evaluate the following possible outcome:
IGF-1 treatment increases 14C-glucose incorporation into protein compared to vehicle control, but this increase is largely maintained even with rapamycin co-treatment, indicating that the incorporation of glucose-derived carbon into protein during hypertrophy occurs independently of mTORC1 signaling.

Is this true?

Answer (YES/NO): NO